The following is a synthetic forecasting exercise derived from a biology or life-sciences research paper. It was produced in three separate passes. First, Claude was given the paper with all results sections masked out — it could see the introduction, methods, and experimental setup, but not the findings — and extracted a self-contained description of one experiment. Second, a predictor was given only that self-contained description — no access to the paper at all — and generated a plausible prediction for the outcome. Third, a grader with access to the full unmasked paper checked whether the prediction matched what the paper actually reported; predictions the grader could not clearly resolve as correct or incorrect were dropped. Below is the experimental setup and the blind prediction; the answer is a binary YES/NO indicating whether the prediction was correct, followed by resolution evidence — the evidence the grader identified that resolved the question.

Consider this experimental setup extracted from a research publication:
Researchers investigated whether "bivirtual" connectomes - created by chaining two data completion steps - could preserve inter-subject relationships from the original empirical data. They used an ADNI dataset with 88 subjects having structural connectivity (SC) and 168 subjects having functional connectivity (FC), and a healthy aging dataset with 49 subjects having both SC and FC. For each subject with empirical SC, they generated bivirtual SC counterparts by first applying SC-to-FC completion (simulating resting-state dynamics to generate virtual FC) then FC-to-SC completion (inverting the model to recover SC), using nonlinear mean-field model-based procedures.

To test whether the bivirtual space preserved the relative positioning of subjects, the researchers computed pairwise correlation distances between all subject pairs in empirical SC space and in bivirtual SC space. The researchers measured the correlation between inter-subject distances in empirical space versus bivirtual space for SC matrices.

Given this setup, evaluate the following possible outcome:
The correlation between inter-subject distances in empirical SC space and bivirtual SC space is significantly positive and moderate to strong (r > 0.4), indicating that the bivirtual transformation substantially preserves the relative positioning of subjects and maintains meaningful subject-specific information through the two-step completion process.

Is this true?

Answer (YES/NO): NO